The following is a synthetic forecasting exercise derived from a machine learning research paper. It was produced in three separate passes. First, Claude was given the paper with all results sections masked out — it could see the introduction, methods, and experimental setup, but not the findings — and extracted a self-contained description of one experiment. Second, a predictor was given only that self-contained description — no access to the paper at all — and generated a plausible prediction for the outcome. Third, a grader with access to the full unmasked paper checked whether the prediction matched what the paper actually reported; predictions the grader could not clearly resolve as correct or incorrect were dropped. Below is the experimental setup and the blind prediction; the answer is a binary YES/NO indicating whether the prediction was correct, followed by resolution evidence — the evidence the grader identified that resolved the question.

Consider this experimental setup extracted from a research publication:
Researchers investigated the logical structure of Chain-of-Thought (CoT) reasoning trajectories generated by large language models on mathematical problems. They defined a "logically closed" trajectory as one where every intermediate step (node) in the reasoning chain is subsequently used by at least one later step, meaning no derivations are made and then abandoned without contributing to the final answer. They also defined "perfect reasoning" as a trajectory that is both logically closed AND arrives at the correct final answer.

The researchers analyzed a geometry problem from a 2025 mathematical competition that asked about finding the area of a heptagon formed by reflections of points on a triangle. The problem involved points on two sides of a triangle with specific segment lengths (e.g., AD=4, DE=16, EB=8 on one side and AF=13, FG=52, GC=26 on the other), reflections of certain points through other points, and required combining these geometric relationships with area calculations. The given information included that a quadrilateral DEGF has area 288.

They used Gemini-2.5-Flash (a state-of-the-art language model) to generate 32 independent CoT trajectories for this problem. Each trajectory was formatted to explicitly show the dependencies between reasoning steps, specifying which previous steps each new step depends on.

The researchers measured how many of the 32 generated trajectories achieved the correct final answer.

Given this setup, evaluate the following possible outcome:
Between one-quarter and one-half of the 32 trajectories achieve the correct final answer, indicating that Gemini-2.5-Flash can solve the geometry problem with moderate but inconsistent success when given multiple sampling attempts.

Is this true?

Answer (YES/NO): NO